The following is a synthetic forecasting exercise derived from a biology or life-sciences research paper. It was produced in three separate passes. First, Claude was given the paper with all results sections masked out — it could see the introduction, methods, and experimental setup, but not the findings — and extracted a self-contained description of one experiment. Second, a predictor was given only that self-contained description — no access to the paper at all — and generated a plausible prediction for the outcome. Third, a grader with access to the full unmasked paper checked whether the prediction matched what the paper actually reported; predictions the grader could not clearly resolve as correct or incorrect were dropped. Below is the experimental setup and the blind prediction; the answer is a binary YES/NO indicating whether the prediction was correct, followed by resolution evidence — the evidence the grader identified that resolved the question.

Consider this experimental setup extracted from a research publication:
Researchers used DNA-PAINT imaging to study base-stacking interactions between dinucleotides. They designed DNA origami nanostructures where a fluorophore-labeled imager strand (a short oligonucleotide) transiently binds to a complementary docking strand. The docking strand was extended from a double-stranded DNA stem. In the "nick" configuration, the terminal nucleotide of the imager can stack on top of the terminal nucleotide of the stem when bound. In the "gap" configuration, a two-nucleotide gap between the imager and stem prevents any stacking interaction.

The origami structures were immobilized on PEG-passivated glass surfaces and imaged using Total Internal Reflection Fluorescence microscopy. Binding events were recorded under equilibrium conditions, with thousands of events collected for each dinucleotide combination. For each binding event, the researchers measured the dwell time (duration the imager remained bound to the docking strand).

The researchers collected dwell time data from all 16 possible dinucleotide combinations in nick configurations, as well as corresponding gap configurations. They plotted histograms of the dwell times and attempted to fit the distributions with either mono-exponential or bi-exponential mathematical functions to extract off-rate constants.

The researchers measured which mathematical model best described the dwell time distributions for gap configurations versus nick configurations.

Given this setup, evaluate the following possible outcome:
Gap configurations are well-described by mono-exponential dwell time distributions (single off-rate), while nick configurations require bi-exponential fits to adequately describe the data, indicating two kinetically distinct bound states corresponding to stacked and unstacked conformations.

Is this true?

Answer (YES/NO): YES